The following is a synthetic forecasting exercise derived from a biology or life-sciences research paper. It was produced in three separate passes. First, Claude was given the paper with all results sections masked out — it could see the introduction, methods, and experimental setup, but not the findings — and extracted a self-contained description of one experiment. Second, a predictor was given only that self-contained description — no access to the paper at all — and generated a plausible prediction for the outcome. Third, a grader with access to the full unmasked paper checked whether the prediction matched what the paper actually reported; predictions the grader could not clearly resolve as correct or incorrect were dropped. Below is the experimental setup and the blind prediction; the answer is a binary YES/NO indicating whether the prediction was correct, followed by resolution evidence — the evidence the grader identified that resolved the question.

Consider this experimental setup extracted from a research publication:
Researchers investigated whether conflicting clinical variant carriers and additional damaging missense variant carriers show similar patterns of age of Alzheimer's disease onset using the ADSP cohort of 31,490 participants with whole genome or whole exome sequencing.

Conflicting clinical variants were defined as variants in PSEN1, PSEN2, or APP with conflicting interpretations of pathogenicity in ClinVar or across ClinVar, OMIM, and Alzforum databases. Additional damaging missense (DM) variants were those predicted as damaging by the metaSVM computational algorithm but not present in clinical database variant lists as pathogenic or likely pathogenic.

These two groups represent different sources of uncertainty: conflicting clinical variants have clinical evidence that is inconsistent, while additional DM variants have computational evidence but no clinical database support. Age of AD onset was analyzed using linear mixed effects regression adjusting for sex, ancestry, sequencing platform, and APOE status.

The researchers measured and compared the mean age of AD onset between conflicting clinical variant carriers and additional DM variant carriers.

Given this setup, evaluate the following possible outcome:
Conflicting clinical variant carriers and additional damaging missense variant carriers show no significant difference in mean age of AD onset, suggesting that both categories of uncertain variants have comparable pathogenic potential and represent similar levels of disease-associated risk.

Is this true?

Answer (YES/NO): YES